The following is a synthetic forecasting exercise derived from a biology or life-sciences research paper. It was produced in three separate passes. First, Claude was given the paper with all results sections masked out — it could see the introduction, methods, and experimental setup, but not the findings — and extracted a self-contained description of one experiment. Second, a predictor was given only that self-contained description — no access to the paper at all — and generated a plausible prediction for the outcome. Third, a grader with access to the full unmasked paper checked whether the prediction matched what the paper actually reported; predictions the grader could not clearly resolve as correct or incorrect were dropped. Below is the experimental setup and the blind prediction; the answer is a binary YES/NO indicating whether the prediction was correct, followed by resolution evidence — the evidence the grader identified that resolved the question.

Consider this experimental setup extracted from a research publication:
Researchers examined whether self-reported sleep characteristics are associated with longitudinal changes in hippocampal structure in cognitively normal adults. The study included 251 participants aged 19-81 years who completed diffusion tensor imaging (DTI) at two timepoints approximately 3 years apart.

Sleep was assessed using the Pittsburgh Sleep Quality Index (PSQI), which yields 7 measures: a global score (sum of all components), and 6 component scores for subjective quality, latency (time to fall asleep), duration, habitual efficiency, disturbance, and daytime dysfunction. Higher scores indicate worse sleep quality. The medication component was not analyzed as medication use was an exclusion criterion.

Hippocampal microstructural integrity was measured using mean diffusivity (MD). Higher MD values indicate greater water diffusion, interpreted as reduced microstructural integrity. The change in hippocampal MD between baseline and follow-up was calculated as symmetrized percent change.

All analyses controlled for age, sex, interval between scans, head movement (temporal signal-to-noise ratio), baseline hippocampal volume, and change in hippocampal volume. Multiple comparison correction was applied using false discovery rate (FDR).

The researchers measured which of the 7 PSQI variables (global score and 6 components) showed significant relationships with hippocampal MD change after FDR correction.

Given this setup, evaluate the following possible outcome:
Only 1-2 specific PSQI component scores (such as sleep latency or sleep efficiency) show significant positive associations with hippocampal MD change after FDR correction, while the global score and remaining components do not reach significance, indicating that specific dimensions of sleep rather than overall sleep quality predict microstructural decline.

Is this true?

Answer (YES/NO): NO